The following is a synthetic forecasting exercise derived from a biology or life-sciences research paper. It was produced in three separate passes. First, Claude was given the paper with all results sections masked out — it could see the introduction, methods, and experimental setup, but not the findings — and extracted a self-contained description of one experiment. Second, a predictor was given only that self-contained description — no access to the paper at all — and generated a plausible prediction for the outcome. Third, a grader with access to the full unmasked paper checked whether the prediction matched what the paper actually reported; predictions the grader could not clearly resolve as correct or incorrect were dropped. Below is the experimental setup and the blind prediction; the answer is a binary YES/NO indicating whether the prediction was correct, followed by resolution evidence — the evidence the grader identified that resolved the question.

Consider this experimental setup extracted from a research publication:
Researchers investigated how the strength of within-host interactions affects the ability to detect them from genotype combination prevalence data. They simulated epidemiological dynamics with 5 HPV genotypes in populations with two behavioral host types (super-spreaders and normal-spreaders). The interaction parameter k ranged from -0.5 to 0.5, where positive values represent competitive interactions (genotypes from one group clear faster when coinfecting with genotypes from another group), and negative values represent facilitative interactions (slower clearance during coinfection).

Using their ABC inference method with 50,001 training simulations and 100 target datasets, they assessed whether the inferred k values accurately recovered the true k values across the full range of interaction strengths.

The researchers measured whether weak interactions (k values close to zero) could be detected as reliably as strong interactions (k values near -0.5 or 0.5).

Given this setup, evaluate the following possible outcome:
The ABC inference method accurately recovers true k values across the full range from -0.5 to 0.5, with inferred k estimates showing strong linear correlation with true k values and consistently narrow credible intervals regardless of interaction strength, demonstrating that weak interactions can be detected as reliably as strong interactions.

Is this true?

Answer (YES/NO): NO